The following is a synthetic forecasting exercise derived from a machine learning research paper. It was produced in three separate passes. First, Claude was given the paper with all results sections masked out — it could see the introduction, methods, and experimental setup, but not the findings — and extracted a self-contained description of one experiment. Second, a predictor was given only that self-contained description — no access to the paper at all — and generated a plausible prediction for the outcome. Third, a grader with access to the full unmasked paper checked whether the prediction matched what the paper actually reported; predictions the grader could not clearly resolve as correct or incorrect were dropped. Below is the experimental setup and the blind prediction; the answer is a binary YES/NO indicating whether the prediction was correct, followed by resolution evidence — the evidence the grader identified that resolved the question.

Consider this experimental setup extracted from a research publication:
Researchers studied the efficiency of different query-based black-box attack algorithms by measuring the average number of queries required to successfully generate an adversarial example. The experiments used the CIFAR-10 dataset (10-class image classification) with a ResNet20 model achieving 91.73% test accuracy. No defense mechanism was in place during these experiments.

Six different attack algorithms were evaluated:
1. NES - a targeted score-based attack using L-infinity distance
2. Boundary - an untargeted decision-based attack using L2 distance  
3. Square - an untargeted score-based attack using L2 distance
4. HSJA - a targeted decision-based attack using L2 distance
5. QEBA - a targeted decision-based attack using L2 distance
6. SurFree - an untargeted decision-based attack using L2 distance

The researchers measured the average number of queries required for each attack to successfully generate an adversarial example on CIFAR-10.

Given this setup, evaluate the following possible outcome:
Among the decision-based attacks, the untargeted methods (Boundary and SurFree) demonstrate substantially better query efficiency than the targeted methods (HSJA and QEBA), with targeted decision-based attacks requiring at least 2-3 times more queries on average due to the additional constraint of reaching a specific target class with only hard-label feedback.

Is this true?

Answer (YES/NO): YES